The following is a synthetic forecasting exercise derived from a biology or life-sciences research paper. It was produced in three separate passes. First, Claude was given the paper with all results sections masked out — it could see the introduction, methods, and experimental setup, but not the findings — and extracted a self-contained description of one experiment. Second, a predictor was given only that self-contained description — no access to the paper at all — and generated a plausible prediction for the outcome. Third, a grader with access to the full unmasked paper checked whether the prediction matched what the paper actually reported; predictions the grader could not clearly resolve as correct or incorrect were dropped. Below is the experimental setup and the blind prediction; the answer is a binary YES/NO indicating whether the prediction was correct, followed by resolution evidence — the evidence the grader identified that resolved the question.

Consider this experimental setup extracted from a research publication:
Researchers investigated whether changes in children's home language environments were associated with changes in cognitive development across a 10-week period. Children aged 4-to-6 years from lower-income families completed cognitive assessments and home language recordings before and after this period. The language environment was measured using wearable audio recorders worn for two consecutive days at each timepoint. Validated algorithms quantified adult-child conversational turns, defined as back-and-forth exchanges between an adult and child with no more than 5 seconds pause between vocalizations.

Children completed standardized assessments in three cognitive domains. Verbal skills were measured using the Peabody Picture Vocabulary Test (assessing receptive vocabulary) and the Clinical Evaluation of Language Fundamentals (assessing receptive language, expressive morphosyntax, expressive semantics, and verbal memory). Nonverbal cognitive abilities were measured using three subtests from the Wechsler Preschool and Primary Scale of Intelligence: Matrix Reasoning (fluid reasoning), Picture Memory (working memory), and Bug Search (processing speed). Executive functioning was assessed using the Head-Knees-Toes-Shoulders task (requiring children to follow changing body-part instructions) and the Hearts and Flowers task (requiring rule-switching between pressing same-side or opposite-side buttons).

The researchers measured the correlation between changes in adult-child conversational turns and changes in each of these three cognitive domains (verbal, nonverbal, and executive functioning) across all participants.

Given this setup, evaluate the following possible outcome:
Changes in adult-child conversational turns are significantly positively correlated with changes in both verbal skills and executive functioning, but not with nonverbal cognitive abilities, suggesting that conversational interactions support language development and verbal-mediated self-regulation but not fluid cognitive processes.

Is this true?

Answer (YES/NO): NO